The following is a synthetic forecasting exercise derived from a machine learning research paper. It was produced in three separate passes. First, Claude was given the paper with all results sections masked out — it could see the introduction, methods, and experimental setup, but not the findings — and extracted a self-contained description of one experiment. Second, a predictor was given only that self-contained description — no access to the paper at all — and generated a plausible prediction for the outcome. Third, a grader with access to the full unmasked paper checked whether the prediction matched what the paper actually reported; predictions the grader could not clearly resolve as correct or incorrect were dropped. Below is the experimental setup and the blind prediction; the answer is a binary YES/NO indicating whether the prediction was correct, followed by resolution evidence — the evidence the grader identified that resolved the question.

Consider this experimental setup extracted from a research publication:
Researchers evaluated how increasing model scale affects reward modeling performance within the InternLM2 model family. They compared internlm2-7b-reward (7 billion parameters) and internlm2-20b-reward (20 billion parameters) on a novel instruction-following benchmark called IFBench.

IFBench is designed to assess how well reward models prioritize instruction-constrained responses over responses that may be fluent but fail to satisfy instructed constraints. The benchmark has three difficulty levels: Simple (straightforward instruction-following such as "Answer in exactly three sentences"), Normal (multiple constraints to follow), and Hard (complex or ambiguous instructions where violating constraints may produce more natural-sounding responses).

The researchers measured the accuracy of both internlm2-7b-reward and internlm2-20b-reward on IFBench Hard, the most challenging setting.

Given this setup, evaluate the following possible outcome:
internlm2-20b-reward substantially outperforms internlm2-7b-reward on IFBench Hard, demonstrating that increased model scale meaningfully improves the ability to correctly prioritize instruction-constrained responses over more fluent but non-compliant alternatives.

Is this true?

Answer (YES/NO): NO